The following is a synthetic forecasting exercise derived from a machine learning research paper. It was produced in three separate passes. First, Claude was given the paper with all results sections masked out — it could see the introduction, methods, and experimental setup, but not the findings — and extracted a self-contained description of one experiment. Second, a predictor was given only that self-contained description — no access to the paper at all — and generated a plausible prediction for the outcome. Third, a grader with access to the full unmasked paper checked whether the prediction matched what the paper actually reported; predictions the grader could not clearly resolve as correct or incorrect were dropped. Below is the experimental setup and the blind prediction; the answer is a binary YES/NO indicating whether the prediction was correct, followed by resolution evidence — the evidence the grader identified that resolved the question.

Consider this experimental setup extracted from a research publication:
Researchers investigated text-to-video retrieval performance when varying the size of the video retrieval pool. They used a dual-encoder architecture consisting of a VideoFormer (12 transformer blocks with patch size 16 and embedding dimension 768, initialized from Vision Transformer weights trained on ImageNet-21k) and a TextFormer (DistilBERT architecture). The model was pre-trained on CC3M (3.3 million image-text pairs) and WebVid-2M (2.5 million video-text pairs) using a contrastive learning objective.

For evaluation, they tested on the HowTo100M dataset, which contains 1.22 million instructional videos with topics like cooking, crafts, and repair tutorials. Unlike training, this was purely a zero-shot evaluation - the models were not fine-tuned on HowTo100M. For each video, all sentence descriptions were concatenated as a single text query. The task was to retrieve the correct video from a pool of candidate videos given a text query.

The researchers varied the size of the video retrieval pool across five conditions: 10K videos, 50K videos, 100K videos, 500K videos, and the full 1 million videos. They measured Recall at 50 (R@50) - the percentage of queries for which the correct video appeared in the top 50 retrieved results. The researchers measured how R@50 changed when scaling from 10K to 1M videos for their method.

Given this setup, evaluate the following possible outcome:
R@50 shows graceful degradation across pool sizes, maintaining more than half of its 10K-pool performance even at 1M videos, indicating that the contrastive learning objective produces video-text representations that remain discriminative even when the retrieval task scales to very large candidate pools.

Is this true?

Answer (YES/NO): NO